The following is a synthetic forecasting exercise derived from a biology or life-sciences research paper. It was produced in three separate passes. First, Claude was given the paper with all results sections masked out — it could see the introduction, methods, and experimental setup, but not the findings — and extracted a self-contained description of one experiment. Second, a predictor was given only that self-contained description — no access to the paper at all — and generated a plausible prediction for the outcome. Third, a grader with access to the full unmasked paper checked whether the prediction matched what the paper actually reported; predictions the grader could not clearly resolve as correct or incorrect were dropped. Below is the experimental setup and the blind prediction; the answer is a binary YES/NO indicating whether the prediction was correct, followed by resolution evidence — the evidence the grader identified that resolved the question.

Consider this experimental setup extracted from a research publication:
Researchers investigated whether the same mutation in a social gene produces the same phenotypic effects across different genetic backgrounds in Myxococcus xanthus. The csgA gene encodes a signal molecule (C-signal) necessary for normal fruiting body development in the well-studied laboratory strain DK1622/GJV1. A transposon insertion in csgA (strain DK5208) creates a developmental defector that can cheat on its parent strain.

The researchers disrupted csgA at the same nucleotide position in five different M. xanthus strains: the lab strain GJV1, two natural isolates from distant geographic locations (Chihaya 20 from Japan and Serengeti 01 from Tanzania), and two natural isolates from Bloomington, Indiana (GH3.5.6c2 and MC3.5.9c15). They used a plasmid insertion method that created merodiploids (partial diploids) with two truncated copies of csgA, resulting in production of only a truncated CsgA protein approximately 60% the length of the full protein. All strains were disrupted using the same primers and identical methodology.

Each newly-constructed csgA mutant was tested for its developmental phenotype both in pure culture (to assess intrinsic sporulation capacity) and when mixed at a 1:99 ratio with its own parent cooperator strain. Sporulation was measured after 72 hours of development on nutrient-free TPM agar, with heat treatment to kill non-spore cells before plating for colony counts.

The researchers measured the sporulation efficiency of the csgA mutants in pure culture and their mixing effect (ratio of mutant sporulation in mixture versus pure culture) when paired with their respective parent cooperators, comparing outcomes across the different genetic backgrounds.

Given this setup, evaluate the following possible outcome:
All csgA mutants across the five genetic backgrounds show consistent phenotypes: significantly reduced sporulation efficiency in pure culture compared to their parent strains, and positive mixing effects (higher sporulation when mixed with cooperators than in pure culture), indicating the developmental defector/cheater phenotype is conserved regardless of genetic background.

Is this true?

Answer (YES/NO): NO